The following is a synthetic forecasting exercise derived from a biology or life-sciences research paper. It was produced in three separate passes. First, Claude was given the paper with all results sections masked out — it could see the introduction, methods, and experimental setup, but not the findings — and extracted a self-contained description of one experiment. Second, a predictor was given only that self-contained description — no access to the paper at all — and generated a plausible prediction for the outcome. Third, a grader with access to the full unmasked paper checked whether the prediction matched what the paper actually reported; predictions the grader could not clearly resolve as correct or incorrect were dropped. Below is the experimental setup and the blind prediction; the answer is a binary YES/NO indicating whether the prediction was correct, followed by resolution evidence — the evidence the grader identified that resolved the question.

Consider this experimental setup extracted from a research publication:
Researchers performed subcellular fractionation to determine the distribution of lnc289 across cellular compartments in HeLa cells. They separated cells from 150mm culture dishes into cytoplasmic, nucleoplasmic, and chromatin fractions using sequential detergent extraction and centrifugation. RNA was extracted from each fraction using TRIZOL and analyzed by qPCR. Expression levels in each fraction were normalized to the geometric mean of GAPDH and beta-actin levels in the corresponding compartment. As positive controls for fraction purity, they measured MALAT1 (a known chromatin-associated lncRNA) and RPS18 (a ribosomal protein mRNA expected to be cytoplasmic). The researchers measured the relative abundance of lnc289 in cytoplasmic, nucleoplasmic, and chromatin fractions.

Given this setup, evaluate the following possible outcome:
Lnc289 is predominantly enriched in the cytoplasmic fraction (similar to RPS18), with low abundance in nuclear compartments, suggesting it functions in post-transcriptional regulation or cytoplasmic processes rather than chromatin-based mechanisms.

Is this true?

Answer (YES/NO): NO